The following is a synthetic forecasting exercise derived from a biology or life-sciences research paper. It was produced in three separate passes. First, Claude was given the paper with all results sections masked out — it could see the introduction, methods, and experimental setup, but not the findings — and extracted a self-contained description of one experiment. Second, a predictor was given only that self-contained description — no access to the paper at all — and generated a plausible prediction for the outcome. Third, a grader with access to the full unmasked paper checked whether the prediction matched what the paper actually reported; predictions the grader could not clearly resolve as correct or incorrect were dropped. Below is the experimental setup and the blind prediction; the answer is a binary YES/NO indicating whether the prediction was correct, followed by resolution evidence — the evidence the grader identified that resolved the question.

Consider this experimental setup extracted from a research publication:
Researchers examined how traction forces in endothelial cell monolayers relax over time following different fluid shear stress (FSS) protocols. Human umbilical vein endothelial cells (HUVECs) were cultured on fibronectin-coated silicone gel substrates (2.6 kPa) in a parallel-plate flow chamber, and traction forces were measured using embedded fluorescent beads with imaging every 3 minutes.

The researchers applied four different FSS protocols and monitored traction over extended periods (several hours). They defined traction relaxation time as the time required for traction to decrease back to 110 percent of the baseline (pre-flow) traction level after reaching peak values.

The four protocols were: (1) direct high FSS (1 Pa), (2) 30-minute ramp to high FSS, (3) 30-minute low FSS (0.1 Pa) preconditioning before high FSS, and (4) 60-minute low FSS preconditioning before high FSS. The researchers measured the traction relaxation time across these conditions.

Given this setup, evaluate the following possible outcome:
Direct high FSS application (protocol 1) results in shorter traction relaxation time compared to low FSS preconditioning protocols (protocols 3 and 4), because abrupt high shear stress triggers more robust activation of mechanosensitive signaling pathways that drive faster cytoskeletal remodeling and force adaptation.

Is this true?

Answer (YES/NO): YES